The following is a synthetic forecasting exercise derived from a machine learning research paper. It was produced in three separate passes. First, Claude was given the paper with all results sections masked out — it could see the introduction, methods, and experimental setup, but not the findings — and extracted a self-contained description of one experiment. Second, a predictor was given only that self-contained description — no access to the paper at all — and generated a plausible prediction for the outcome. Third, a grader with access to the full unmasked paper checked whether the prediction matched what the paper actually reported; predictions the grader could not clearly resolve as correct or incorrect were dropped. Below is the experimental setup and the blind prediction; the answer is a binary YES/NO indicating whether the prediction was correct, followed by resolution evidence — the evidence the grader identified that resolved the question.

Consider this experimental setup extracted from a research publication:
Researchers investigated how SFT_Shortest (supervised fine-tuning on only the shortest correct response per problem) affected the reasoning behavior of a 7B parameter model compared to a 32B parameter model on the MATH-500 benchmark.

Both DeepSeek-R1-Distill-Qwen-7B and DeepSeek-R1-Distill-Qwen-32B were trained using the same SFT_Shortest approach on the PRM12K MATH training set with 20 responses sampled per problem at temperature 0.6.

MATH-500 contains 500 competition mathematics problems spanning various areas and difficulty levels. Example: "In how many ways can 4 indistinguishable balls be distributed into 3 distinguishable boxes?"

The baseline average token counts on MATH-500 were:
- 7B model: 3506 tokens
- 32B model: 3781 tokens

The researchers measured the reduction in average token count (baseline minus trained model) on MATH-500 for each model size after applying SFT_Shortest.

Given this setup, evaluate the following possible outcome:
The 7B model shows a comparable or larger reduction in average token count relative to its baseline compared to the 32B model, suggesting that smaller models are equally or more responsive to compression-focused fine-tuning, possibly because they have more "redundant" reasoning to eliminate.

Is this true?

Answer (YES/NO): NO